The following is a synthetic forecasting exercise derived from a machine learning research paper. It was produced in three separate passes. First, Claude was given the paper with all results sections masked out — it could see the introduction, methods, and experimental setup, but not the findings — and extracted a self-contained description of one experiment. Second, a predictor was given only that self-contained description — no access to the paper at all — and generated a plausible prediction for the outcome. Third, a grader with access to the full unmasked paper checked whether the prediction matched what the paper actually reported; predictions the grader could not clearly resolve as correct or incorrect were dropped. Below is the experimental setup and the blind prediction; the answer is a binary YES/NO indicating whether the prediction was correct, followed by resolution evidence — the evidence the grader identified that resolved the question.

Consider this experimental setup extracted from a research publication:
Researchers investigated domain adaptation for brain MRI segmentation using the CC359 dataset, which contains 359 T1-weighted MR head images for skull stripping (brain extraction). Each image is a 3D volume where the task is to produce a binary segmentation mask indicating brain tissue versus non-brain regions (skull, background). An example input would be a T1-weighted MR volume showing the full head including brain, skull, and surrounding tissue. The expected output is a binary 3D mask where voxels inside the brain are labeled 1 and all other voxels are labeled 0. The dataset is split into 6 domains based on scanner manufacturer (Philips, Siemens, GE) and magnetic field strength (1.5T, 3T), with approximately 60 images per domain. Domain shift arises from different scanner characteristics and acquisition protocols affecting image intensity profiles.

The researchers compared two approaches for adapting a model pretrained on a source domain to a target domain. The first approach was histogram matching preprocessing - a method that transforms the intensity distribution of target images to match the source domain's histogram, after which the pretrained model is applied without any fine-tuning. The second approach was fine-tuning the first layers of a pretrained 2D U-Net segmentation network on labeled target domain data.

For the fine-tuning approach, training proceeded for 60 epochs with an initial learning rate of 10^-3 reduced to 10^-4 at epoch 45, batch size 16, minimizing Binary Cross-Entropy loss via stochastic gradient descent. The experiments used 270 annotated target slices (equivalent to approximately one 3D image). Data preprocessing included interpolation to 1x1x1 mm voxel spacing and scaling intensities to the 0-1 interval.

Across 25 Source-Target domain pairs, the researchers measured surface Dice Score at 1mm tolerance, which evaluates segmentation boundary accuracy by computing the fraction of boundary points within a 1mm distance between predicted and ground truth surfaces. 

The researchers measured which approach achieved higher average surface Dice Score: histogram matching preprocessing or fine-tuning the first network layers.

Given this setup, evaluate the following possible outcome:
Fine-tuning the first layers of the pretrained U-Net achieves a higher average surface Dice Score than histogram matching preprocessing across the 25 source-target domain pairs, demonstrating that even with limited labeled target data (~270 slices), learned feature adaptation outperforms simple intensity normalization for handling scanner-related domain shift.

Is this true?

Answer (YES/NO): YES